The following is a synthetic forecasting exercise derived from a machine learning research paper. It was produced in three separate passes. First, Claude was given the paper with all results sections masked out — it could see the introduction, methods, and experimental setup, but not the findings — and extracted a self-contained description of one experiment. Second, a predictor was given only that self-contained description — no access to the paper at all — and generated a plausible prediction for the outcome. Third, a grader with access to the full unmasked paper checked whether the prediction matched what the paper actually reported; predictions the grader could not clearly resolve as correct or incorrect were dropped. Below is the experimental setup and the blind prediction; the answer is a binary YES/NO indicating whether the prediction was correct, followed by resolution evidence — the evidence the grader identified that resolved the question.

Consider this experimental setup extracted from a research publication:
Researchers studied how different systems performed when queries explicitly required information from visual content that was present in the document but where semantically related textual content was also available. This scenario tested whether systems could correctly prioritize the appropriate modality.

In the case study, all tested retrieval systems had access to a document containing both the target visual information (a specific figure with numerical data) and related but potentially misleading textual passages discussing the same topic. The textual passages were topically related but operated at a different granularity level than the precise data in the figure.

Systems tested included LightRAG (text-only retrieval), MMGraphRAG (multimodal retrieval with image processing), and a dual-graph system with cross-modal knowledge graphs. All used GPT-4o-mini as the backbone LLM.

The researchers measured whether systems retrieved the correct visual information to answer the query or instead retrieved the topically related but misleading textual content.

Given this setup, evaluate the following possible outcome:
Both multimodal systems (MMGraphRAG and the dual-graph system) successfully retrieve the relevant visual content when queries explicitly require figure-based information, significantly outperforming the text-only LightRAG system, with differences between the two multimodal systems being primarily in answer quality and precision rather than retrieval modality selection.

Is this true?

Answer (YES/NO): NO